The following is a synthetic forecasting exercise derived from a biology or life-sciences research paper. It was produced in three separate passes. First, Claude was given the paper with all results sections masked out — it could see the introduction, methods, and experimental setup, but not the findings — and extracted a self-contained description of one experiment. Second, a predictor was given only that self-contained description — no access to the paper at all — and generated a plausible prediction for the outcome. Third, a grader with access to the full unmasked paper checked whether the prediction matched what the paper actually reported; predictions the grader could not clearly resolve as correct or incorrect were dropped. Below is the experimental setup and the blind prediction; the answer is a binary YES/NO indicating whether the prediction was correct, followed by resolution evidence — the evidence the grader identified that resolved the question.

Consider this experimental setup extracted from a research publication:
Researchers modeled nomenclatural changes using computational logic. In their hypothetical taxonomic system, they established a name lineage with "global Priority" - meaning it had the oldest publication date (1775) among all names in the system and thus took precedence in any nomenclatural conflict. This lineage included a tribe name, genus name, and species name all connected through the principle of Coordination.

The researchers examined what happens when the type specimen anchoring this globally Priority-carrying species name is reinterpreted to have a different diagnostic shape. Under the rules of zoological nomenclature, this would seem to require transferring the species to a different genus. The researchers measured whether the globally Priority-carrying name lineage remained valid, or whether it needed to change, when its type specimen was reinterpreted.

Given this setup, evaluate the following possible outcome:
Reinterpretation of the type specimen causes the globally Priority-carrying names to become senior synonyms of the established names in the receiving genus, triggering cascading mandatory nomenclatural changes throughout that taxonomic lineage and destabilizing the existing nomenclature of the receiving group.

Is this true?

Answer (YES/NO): NO